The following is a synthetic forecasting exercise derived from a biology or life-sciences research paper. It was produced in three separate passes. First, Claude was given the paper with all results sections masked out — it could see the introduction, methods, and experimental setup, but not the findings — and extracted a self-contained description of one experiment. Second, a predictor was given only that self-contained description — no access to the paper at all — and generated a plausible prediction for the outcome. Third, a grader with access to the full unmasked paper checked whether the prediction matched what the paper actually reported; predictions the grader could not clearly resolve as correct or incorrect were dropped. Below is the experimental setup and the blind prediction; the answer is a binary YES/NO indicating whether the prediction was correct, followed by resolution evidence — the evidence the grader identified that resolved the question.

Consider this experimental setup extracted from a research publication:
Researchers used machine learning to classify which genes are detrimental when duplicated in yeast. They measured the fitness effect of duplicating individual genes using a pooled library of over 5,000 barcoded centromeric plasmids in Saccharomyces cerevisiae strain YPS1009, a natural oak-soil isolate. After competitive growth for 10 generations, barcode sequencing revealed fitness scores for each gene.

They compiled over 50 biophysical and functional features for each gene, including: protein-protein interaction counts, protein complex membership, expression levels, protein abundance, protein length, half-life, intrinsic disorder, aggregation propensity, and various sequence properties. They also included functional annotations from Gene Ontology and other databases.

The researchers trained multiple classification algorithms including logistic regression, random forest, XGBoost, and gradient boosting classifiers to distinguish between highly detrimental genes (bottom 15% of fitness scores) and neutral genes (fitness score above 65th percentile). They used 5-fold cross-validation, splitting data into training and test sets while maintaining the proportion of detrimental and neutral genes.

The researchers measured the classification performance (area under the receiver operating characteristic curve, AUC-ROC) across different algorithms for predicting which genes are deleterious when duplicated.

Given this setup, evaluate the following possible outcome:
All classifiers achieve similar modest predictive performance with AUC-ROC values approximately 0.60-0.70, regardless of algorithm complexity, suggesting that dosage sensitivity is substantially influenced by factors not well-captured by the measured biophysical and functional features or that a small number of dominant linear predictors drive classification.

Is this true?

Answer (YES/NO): YES